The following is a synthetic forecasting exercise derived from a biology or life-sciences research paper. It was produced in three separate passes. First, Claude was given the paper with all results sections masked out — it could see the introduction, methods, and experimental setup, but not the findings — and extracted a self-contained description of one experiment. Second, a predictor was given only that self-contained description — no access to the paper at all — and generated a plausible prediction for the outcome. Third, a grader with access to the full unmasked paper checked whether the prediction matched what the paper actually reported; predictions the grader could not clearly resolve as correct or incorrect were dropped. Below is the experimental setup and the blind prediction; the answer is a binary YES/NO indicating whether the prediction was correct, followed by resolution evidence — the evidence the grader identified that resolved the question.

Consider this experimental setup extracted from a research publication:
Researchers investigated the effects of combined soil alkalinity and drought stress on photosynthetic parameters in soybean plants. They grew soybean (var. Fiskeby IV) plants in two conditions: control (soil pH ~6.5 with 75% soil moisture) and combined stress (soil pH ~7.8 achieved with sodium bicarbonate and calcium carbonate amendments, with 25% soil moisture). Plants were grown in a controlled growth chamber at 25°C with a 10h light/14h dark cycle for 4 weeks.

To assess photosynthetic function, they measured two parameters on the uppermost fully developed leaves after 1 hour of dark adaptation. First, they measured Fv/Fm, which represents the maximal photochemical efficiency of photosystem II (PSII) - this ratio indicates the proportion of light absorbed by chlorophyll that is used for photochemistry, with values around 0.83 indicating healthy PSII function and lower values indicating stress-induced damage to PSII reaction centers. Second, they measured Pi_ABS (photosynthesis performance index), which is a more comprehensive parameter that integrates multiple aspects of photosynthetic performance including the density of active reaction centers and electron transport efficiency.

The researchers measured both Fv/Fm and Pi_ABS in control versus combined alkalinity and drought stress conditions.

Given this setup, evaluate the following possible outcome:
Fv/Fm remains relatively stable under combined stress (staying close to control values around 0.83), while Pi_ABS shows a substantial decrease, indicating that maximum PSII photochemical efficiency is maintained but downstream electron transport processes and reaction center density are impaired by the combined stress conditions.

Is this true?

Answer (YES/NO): YES